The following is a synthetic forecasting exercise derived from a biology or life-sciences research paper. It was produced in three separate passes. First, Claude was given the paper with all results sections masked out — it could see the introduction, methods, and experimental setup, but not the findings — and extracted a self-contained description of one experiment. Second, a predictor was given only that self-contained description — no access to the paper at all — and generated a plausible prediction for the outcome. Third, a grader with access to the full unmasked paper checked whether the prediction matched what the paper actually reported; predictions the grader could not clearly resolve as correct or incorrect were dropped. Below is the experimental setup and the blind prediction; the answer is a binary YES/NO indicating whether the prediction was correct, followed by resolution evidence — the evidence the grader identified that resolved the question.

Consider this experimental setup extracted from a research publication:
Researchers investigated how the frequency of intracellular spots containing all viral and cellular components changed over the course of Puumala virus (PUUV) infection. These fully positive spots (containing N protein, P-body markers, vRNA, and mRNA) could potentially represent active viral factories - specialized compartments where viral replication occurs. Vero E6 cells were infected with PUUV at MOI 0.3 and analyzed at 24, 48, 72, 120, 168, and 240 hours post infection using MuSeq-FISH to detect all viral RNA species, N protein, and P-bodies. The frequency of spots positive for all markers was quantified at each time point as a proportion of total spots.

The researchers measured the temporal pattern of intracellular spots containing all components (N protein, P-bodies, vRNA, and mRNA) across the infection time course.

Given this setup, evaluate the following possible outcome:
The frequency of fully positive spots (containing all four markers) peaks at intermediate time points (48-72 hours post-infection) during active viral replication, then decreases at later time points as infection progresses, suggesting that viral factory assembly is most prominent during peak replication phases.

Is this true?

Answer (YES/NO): NO